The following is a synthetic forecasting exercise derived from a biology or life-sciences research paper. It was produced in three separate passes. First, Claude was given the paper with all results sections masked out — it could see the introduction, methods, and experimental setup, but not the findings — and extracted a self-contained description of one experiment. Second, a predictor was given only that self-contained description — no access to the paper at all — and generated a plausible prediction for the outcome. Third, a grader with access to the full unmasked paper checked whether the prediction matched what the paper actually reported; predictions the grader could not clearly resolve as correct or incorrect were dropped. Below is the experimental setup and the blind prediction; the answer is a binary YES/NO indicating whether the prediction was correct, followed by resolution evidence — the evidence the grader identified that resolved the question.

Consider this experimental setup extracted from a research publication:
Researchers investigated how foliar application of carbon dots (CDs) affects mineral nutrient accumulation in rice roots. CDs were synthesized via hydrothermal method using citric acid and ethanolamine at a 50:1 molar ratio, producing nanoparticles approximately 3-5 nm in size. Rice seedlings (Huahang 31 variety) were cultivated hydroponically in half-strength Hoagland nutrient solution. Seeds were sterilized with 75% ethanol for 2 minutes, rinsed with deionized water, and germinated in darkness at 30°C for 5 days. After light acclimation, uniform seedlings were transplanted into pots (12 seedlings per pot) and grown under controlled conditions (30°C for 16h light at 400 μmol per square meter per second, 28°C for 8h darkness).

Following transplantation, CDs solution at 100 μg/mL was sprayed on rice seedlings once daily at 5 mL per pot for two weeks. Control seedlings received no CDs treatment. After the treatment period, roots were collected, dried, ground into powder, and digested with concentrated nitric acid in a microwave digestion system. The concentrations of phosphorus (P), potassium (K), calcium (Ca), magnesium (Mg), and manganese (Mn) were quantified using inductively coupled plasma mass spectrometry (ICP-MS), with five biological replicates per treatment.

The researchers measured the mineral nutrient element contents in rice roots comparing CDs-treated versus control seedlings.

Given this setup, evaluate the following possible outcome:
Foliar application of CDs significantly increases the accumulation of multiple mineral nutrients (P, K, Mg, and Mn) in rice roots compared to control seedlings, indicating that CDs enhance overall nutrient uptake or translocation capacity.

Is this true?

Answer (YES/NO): NO